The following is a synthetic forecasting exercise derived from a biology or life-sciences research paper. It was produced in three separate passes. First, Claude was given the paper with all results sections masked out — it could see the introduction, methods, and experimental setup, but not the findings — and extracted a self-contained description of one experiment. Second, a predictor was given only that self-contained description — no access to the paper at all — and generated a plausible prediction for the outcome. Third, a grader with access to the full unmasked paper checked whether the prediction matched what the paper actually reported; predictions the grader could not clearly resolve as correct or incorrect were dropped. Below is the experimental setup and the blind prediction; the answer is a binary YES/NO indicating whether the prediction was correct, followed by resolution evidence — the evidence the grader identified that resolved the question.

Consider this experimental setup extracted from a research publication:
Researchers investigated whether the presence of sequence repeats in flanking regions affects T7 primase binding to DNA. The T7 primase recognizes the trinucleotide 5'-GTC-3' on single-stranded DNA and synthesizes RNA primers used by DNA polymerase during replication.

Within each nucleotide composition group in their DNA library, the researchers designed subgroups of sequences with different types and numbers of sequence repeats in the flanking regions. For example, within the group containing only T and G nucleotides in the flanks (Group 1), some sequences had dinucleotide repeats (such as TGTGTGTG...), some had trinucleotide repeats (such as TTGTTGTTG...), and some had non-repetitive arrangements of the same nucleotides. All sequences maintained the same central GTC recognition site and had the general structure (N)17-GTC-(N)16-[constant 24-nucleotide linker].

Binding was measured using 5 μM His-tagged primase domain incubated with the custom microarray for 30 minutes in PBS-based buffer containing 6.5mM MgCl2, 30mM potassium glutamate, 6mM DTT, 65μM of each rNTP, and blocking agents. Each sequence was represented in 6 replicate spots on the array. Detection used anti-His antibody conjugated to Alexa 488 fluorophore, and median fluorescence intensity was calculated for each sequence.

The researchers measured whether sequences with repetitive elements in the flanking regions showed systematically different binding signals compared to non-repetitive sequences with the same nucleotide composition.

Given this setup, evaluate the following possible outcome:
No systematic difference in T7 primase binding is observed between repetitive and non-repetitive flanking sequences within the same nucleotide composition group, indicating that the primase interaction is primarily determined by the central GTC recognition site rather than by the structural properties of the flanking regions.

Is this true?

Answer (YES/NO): NO